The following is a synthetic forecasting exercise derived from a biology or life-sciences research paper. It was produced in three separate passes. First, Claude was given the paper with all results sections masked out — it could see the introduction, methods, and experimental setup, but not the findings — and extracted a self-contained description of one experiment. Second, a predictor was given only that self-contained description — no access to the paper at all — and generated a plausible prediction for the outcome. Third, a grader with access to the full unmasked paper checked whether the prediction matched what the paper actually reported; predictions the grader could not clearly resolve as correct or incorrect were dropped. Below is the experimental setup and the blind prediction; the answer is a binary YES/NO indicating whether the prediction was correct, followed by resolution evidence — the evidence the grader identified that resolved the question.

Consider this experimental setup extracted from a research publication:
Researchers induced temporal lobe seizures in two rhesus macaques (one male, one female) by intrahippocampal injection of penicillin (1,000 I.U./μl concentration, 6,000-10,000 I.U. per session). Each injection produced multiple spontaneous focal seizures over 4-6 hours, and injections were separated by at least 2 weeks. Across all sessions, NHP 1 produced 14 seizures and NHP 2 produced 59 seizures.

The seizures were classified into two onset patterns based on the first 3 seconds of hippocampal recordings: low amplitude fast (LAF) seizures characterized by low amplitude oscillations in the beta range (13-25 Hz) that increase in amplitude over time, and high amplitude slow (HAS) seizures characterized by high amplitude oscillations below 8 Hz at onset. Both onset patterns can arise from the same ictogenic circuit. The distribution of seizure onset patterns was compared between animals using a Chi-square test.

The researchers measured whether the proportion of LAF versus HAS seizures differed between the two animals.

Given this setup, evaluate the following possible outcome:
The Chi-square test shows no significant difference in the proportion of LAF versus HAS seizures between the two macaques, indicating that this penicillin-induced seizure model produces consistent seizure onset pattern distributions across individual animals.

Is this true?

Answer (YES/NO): YES